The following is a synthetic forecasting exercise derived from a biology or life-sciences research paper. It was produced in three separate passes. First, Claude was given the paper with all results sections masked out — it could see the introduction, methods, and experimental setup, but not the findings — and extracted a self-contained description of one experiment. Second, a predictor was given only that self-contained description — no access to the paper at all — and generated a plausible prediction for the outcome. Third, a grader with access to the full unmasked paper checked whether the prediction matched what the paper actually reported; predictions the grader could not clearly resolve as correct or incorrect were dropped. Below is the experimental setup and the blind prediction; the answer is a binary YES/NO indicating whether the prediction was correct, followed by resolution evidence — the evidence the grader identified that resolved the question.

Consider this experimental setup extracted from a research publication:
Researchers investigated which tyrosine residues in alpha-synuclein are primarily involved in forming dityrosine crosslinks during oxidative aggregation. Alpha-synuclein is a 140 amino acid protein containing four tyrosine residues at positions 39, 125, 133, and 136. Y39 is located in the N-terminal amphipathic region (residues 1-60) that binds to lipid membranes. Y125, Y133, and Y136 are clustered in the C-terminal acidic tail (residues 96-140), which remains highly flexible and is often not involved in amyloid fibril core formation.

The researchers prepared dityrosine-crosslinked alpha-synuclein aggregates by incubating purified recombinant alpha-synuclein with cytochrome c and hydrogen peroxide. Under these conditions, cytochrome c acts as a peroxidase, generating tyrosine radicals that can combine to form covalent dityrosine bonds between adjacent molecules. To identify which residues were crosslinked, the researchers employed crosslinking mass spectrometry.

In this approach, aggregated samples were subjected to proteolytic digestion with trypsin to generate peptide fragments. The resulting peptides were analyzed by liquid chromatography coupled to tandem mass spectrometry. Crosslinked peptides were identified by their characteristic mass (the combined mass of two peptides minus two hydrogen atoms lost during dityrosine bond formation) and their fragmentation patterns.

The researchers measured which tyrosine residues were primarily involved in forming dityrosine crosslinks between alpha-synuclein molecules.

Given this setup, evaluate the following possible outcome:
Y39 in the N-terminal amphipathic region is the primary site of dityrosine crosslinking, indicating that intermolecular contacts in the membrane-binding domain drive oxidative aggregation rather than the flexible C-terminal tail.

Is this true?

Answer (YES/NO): NO